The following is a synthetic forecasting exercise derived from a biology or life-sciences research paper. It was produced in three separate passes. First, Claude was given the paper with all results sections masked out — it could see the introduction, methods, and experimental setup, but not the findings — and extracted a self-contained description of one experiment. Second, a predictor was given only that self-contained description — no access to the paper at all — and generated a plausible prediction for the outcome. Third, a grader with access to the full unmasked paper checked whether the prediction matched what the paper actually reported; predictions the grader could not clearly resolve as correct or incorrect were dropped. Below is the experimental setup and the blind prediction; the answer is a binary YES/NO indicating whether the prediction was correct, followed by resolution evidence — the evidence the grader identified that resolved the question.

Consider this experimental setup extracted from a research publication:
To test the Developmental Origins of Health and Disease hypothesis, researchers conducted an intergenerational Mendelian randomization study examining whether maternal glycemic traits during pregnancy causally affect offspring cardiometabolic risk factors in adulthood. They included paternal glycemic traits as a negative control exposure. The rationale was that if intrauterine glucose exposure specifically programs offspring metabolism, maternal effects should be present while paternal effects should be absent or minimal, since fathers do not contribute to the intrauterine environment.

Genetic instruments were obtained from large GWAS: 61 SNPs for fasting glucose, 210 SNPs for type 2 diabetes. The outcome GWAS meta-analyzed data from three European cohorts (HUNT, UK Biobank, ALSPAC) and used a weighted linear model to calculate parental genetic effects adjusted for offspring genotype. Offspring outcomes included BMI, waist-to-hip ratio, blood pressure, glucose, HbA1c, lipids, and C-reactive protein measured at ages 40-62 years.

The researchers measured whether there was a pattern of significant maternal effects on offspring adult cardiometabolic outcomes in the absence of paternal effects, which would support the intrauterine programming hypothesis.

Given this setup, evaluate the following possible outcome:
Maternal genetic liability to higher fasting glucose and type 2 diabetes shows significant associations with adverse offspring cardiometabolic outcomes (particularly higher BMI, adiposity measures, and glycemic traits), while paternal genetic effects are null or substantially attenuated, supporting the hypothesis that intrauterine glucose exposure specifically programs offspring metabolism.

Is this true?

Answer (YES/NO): NO